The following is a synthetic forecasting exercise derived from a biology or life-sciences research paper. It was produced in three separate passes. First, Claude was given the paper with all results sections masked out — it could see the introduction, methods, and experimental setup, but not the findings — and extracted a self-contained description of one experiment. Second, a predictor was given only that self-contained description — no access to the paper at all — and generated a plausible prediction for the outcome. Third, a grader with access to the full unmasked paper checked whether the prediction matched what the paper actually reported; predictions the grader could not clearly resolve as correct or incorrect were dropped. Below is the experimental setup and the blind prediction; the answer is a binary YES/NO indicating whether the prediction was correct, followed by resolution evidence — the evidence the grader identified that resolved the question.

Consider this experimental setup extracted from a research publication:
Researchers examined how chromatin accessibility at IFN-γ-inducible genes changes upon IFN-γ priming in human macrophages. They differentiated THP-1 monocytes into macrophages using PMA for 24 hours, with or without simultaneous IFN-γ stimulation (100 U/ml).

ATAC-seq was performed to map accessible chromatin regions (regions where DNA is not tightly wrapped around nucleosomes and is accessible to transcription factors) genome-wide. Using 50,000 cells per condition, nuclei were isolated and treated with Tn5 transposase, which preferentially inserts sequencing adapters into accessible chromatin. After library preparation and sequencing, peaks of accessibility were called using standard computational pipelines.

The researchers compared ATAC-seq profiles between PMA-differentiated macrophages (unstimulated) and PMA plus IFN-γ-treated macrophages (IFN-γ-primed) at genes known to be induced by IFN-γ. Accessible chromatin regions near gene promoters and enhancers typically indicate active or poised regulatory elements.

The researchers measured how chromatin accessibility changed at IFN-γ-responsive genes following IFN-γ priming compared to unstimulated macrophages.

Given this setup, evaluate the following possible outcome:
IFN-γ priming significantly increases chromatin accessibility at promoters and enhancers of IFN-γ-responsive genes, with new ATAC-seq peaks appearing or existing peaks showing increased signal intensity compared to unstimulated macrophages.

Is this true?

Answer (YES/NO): YES